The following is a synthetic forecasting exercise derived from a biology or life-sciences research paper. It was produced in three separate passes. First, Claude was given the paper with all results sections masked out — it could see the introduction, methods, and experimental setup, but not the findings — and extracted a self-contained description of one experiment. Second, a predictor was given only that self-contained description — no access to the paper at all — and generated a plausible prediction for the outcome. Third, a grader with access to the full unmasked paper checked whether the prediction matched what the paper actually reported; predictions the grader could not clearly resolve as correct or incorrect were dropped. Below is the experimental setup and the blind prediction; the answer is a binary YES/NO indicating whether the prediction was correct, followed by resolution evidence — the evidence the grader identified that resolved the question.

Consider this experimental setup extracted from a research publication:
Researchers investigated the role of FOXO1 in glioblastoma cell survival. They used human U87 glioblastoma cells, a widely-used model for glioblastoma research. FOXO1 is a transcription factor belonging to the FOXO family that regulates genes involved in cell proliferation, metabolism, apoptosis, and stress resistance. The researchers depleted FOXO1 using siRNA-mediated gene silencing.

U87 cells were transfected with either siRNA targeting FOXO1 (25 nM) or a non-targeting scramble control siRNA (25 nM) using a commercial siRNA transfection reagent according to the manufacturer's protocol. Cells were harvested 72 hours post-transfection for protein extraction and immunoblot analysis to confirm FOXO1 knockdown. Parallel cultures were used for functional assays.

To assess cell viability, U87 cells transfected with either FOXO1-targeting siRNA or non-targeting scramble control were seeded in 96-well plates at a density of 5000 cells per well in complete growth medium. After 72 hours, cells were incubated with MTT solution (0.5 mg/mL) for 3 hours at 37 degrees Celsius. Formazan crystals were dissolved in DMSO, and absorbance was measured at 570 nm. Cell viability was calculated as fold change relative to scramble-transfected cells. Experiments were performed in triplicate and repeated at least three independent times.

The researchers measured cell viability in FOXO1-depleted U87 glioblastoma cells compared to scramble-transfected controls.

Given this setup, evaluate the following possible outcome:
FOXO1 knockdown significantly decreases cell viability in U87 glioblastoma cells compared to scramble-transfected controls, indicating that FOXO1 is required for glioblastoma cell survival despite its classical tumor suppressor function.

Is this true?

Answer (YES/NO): YES